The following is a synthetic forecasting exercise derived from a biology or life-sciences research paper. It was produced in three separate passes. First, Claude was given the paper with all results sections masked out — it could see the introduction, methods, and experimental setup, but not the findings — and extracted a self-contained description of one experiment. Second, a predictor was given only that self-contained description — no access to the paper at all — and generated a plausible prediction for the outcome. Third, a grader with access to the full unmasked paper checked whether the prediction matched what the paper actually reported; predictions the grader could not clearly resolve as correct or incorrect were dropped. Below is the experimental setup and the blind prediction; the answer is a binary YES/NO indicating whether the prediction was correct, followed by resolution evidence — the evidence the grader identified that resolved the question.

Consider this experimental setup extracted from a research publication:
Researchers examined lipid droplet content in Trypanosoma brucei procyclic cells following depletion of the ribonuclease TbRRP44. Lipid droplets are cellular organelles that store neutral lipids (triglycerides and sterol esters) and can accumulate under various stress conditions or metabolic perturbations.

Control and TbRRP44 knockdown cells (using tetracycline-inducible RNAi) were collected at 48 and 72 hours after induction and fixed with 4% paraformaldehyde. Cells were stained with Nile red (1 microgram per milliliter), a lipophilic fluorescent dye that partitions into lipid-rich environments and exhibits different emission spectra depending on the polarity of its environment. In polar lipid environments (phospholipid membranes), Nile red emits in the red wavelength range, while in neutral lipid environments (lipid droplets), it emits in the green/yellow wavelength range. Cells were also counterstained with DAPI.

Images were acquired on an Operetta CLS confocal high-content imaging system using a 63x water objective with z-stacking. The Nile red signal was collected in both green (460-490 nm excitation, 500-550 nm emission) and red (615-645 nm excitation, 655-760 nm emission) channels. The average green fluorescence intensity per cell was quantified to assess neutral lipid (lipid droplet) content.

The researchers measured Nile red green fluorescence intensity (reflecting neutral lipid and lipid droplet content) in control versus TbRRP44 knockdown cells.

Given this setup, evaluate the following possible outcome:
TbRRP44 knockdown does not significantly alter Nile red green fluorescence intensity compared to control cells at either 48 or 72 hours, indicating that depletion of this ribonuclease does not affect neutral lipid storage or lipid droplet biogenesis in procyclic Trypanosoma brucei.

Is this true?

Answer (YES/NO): NO